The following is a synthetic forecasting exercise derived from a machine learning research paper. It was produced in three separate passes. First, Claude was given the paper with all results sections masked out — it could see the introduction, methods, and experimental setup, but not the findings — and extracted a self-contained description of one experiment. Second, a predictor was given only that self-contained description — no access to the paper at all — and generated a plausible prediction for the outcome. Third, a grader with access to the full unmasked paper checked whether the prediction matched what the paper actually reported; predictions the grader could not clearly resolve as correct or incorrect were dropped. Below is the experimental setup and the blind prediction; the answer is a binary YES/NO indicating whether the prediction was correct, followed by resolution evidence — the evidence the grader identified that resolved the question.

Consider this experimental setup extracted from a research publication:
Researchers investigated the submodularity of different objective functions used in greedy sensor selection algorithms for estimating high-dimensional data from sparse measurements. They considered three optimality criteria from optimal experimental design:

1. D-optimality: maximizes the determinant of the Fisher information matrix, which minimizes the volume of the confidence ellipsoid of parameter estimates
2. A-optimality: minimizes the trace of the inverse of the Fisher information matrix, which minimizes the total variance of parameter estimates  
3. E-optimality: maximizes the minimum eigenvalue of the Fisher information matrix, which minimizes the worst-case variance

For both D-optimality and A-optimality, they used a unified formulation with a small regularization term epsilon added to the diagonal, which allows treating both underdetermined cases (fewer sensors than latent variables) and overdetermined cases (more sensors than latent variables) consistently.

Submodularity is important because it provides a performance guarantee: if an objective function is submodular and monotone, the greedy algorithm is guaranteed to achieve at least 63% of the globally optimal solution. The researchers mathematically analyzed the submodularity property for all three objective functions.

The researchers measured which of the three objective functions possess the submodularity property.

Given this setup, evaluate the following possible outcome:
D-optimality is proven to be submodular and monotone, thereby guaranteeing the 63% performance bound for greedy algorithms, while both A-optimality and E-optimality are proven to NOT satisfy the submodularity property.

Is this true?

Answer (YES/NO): NO